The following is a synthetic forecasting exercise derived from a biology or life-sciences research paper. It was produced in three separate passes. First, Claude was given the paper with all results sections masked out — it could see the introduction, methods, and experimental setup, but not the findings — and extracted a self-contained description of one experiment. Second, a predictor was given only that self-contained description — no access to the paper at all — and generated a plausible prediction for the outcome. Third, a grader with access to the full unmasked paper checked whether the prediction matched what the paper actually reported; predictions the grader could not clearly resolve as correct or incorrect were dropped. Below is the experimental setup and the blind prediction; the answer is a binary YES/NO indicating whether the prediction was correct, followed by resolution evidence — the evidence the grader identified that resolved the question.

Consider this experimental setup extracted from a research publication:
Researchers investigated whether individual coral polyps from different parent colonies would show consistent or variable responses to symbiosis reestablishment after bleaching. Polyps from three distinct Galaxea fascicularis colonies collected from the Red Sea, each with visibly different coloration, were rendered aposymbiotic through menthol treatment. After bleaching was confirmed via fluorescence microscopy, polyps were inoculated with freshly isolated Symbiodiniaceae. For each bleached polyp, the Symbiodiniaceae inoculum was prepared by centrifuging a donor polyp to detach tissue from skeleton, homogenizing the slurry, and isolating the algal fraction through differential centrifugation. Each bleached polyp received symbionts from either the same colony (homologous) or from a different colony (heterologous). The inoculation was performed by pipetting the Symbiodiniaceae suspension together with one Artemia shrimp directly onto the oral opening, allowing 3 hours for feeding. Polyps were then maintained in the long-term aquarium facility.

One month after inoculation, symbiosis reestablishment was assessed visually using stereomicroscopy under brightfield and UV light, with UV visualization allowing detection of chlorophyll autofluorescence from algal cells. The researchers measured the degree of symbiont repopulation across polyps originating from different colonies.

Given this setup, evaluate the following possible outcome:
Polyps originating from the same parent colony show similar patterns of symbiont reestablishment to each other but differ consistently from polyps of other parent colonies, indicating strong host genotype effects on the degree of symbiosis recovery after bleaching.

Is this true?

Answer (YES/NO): YES